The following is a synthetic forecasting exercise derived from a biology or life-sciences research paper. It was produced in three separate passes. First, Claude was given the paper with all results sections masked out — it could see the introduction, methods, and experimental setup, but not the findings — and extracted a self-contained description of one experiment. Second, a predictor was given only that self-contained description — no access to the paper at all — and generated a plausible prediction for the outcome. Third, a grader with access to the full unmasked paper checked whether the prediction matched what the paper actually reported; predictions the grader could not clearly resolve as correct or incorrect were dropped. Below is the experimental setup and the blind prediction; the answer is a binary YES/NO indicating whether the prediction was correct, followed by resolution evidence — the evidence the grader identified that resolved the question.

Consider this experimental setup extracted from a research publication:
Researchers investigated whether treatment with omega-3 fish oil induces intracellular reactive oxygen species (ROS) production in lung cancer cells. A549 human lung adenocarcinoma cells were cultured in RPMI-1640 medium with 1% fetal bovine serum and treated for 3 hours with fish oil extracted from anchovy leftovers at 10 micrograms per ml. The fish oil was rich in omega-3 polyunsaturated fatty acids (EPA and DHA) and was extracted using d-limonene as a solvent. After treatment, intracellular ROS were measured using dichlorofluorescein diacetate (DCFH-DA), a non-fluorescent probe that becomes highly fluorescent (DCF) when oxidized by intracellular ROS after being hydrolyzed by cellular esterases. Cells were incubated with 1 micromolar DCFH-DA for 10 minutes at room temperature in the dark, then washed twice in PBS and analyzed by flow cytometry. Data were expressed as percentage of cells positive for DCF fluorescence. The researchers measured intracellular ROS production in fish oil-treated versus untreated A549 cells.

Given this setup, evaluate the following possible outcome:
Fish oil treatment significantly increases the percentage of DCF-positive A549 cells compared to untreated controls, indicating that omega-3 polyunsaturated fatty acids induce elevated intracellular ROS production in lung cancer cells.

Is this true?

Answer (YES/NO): YES